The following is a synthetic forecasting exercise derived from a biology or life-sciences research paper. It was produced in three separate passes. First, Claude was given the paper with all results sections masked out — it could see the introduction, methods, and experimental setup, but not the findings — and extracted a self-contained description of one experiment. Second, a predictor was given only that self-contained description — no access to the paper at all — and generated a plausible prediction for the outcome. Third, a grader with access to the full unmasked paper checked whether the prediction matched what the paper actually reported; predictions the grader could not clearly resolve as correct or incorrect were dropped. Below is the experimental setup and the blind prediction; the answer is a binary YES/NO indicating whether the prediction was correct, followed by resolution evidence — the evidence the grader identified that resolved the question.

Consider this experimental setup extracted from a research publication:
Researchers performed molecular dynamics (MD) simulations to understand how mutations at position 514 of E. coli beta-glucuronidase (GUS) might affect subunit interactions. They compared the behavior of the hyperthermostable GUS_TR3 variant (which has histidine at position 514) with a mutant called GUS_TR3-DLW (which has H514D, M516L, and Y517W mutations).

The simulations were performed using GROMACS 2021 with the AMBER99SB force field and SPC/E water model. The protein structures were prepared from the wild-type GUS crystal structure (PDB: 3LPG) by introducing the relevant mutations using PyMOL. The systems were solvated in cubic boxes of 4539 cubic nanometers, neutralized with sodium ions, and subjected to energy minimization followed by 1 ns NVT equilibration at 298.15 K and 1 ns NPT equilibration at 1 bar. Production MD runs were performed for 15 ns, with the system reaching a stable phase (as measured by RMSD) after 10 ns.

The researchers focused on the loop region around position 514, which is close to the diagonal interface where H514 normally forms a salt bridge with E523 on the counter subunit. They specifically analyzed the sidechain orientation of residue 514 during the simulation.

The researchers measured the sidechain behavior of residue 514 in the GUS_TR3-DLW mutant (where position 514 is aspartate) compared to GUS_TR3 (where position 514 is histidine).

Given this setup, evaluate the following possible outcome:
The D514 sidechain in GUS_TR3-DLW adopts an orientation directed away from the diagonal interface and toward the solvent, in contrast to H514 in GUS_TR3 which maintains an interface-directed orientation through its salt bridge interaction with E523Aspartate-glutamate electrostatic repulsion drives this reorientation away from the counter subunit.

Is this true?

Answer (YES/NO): YES